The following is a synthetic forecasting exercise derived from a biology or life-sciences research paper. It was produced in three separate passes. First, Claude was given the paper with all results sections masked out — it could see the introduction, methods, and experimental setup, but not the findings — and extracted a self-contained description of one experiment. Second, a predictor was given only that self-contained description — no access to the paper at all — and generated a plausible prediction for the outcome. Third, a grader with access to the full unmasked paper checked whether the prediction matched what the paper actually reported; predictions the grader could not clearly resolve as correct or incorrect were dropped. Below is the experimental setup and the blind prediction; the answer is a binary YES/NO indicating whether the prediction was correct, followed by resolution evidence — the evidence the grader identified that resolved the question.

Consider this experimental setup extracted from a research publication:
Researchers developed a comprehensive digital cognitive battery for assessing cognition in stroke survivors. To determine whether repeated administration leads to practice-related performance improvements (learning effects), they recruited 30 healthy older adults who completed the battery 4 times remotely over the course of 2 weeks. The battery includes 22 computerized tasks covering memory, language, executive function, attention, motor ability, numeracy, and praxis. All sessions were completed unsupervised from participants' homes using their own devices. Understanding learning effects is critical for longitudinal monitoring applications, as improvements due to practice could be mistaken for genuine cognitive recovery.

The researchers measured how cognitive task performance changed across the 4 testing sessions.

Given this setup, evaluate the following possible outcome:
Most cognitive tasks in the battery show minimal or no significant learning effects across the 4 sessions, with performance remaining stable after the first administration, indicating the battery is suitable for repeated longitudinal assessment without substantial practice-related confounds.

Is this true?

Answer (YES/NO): YES